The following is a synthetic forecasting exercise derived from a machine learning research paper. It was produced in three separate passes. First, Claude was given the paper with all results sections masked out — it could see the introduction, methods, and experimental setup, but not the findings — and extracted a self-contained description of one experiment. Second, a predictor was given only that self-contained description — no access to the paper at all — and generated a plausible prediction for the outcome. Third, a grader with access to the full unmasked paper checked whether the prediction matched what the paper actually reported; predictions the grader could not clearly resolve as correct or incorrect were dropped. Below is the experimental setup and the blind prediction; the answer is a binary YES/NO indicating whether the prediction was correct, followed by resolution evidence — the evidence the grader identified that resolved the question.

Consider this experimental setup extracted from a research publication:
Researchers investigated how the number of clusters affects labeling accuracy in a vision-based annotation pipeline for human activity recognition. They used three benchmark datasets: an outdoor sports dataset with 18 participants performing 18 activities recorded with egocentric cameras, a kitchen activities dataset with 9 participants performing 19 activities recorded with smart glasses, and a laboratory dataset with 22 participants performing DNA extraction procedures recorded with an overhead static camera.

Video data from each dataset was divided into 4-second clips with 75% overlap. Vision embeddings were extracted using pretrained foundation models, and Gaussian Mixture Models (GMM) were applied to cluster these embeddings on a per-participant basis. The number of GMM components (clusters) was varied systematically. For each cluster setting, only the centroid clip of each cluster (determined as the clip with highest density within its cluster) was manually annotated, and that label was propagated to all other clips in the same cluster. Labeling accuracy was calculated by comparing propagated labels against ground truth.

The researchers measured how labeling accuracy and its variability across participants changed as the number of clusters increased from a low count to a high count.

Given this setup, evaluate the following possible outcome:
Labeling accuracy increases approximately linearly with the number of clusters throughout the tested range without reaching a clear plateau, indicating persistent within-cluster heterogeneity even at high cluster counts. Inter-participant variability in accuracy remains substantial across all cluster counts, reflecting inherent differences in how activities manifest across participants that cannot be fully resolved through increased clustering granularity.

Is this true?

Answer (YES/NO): NO